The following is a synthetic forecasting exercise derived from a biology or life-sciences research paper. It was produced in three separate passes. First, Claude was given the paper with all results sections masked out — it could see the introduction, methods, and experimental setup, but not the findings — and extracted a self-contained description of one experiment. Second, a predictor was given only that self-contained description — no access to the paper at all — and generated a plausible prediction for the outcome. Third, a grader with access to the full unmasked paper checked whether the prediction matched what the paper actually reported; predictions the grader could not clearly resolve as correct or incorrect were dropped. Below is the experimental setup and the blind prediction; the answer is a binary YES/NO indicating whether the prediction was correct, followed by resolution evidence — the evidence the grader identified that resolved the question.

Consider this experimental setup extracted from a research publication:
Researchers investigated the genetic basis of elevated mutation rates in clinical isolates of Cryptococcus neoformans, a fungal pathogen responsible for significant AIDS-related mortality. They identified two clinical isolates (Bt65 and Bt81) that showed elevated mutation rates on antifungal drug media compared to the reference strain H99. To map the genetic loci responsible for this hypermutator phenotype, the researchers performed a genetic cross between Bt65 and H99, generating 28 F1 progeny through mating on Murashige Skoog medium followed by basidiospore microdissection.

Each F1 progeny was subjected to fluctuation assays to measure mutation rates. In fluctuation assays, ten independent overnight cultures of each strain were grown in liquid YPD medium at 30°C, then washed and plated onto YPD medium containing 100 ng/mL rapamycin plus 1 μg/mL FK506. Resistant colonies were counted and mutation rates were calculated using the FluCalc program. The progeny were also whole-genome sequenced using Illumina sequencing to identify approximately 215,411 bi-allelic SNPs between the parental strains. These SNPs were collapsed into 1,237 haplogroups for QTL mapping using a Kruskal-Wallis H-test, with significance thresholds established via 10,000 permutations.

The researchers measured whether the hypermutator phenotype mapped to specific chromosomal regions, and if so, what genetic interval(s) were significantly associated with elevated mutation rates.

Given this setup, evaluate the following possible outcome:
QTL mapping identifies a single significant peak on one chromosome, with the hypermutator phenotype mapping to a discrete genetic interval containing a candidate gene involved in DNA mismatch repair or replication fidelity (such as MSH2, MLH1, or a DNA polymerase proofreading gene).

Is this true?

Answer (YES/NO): NO